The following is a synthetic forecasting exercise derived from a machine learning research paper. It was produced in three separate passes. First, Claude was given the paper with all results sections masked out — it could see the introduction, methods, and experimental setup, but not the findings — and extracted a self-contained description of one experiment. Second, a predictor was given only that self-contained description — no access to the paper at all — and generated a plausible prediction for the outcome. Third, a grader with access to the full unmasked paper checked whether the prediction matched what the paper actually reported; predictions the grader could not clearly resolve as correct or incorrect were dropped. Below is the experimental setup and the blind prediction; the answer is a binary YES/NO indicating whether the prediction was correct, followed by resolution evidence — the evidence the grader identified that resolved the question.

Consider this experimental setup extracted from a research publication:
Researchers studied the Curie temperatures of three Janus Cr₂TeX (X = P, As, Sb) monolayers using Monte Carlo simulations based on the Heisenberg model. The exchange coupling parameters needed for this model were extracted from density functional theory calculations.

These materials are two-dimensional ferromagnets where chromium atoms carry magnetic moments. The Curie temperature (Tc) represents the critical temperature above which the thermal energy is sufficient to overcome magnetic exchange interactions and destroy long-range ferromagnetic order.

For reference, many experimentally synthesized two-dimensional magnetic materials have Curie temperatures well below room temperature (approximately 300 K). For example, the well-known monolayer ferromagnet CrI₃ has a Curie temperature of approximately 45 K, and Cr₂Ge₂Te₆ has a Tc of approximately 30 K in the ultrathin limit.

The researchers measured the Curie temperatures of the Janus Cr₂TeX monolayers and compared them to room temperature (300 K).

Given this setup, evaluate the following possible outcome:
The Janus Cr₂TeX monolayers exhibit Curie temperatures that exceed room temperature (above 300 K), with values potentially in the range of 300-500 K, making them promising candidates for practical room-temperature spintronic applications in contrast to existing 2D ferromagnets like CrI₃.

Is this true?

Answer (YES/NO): NO